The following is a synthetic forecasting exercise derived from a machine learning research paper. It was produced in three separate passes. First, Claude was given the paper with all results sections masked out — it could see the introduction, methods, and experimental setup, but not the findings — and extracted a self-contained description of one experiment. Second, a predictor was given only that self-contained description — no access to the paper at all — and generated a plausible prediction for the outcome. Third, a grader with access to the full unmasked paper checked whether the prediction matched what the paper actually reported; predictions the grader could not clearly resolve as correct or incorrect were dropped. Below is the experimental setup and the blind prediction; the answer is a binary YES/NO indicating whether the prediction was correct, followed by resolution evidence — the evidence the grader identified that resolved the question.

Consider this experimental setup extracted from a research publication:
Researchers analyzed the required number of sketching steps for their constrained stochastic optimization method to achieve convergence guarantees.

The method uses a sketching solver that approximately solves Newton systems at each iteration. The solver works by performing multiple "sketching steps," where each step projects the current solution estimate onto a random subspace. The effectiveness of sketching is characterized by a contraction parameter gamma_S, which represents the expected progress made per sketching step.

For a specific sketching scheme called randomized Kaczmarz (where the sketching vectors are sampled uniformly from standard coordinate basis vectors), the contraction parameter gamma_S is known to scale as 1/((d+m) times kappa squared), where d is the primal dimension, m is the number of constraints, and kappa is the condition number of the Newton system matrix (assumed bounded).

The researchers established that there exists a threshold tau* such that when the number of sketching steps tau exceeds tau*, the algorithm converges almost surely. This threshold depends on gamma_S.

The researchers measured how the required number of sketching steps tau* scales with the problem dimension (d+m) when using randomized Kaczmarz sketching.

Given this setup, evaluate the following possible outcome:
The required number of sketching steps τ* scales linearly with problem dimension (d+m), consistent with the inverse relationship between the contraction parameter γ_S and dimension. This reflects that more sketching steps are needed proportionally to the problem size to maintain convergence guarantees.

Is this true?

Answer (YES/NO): YES